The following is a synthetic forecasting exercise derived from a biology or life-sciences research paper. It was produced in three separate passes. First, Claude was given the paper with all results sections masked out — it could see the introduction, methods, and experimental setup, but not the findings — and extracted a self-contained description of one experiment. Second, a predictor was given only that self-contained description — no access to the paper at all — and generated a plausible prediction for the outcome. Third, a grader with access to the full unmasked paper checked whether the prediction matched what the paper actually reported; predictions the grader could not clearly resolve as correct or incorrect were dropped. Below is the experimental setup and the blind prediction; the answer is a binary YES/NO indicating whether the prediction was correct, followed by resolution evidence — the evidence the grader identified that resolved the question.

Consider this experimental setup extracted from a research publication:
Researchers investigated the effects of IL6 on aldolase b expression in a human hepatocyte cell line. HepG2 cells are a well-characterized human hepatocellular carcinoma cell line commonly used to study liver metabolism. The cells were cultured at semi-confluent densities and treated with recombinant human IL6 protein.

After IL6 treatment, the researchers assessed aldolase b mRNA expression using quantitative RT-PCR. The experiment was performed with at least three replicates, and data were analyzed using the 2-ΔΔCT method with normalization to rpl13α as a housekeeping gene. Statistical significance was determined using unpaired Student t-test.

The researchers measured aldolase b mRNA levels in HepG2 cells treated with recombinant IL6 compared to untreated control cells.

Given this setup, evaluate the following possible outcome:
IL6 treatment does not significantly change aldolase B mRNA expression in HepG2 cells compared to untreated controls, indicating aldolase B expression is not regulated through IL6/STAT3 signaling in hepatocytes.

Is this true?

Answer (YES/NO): NO